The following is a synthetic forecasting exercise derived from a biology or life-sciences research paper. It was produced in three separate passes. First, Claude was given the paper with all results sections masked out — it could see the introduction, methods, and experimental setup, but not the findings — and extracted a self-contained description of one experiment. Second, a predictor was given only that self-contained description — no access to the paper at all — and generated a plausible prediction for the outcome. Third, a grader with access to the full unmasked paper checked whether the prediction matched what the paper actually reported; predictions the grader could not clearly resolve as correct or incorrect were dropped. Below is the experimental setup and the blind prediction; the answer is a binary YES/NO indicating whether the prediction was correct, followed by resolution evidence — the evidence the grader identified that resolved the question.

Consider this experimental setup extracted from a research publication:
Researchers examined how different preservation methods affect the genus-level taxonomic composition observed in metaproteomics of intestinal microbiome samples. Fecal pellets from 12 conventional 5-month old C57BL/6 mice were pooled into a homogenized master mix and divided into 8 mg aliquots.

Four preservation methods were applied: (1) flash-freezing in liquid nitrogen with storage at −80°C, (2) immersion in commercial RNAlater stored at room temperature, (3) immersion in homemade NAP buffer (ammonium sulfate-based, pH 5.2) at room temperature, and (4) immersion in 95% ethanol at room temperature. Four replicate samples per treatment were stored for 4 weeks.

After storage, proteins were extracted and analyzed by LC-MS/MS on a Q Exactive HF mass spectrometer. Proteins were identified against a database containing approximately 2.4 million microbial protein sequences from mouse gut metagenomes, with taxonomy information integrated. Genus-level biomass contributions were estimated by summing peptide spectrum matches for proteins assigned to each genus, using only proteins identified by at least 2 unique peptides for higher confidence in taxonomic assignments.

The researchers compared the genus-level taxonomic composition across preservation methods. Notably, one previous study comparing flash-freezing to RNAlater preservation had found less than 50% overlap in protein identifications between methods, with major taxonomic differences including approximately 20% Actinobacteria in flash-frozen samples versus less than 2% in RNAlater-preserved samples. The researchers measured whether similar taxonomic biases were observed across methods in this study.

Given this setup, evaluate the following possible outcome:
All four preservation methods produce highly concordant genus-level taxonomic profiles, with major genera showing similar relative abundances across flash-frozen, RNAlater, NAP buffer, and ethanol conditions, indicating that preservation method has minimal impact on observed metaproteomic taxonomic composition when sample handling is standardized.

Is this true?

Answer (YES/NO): NO